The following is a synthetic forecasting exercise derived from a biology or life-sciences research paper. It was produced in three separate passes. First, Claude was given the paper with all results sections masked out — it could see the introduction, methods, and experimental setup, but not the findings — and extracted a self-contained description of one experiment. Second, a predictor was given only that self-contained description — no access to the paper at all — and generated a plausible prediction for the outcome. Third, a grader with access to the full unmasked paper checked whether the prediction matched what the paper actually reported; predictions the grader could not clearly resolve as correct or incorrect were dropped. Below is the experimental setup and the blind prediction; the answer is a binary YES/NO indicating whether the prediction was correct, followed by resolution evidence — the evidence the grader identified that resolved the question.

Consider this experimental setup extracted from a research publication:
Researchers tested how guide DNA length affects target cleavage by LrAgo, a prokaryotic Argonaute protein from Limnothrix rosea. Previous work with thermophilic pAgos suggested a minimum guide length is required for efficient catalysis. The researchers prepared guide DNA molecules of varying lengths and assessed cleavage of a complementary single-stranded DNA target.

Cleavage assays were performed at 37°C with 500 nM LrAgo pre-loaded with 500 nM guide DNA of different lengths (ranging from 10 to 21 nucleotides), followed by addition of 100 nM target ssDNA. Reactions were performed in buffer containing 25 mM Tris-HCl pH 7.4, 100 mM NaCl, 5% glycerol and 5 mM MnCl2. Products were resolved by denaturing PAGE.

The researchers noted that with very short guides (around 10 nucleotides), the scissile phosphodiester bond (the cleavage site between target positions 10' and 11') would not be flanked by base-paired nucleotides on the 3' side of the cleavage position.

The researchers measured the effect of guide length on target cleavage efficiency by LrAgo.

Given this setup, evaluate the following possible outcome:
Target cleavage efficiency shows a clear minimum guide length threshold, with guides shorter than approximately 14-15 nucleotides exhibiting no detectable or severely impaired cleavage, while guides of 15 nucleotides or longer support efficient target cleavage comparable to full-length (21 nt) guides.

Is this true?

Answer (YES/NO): NO